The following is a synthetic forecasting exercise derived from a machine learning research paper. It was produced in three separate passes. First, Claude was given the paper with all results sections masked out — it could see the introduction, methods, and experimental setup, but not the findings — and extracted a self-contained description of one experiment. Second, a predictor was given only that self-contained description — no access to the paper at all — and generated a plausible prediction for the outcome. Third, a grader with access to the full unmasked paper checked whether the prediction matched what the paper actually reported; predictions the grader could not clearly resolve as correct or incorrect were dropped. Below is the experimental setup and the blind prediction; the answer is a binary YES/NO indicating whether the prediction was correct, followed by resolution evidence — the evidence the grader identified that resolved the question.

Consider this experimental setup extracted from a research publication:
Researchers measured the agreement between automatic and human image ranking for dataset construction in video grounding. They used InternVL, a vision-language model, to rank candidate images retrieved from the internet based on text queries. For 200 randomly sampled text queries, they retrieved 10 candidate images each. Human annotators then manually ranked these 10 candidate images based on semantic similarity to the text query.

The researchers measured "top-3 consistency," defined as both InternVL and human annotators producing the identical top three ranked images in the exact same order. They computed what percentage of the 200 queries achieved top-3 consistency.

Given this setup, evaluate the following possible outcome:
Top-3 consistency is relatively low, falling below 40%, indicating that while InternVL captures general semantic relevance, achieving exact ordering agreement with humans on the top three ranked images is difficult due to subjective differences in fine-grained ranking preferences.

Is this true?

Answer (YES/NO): NO